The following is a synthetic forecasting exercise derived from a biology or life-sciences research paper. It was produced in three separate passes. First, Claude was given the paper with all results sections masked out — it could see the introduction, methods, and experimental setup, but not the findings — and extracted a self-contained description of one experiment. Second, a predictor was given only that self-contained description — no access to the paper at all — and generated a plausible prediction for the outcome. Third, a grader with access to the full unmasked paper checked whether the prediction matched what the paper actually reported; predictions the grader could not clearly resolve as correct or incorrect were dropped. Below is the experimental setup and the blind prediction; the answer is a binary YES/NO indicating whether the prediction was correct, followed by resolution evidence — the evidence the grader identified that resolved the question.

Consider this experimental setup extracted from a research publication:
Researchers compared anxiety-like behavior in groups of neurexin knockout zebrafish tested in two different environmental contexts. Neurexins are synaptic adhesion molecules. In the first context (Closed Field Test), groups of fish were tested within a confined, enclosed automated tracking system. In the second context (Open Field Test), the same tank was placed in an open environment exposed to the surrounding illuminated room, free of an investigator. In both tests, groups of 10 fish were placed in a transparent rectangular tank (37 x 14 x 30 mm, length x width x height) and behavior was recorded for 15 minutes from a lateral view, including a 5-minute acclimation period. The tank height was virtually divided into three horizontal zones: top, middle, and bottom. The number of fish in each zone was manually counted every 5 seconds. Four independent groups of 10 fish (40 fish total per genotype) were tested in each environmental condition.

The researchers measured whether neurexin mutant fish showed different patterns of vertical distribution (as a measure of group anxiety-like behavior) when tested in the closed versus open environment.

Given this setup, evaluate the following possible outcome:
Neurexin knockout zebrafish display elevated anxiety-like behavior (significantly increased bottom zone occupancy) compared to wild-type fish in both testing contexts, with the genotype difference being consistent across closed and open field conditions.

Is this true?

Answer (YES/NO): NO